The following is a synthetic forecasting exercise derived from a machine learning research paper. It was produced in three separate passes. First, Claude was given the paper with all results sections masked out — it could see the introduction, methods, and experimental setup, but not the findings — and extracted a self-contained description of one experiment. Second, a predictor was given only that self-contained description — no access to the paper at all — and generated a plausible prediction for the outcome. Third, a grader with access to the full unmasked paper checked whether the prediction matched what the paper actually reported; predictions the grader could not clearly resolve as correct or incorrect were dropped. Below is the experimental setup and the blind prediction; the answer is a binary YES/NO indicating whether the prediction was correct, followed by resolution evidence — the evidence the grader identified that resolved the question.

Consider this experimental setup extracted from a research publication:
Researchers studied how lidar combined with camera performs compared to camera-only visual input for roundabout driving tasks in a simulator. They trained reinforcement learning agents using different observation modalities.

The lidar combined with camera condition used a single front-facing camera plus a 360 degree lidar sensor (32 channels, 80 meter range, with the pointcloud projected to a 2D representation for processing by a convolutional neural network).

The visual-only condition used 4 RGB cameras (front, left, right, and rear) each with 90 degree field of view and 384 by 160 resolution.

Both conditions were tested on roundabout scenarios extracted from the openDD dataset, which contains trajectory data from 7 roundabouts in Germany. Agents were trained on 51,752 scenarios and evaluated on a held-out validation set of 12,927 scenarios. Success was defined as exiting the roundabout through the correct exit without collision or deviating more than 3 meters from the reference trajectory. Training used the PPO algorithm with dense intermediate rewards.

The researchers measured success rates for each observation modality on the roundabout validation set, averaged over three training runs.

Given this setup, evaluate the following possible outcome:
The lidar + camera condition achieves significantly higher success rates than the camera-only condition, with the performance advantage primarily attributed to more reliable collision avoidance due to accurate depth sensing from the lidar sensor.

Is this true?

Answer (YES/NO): NO